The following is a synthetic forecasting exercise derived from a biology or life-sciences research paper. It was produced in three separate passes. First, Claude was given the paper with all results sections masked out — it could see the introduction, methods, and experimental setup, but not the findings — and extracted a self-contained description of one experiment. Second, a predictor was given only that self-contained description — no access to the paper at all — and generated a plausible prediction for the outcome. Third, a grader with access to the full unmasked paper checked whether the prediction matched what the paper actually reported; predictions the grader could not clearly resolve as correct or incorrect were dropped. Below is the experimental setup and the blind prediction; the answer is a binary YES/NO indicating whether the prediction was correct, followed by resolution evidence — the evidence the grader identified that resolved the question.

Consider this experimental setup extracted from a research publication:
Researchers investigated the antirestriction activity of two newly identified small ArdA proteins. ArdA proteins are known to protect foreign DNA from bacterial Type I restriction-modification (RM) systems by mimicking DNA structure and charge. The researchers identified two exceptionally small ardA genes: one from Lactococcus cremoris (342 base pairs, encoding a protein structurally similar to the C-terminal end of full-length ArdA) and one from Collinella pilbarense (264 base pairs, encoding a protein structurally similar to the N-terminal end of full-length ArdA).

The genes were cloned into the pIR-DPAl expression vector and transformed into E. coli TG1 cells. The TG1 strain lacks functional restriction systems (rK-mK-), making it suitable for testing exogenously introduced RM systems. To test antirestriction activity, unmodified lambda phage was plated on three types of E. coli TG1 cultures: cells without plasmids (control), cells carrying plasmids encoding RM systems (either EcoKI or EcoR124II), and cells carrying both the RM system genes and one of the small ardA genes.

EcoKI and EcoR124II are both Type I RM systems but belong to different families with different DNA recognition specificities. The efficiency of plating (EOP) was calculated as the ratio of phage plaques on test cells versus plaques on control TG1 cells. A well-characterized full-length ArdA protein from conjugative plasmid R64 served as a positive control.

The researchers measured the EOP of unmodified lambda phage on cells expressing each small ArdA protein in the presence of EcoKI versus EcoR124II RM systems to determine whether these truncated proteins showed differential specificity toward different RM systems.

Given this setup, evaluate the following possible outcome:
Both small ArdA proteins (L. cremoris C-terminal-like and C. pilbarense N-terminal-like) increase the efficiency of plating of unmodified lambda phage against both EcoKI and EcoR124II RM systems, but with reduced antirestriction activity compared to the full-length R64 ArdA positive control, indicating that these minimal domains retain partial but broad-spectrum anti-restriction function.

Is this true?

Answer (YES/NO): NO